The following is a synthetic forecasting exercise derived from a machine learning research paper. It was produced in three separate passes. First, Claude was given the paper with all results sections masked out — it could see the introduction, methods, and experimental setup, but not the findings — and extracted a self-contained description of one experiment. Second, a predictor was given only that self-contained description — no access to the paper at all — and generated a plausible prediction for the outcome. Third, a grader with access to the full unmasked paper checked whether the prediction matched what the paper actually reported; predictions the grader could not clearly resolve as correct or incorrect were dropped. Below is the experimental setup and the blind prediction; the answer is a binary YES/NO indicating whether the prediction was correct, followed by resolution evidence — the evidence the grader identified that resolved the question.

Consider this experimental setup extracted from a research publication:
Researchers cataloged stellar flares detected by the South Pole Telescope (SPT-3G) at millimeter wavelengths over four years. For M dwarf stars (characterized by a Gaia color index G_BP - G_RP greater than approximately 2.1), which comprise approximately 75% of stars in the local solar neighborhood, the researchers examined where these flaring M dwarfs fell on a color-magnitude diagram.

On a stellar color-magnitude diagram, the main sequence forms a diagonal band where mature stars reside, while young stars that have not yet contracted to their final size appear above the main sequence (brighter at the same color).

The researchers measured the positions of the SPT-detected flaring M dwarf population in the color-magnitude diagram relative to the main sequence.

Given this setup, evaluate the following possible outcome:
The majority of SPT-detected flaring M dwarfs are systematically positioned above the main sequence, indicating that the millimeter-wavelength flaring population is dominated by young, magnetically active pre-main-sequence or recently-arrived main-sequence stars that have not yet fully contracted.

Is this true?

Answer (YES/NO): YES